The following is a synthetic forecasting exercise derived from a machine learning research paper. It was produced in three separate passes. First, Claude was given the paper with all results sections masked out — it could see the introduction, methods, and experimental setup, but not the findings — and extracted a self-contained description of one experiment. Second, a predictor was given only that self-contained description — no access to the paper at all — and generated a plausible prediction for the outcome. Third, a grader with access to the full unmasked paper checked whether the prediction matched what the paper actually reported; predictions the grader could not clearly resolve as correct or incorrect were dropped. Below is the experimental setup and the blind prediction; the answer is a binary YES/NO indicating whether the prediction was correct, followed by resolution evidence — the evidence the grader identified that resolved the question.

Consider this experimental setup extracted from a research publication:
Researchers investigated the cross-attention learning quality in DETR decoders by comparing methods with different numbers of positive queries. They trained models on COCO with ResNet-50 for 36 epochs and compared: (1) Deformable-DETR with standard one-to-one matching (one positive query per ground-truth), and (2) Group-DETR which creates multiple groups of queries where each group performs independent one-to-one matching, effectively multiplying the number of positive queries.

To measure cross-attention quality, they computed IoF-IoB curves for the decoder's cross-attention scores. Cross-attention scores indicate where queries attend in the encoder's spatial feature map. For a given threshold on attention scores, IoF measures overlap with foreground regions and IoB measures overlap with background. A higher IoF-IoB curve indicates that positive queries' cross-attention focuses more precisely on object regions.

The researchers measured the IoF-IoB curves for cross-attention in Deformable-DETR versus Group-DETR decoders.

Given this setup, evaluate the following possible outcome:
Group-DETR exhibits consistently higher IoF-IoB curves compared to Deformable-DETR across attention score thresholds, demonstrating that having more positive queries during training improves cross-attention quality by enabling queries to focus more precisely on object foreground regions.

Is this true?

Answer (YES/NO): NO